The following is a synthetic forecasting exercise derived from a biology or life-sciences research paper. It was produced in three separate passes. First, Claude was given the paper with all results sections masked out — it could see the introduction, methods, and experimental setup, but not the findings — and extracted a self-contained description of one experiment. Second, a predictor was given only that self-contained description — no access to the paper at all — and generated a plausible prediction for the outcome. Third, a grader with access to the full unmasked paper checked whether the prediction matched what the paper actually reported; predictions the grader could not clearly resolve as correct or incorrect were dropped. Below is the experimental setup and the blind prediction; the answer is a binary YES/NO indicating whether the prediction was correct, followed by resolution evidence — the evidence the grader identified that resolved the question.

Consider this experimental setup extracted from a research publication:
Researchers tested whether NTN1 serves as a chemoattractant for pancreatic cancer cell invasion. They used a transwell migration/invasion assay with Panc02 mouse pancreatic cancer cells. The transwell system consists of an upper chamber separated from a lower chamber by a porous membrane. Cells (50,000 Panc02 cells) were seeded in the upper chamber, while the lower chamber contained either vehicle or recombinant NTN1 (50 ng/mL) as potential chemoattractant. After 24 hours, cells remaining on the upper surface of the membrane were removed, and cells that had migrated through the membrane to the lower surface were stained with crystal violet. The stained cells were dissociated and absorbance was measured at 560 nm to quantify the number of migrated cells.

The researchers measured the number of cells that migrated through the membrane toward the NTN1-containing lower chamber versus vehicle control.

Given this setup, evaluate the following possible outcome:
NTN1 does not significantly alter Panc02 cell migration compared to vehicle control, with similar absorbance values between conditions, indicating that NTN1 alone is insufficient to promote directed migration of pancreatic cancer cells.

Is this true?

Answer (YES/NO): NO